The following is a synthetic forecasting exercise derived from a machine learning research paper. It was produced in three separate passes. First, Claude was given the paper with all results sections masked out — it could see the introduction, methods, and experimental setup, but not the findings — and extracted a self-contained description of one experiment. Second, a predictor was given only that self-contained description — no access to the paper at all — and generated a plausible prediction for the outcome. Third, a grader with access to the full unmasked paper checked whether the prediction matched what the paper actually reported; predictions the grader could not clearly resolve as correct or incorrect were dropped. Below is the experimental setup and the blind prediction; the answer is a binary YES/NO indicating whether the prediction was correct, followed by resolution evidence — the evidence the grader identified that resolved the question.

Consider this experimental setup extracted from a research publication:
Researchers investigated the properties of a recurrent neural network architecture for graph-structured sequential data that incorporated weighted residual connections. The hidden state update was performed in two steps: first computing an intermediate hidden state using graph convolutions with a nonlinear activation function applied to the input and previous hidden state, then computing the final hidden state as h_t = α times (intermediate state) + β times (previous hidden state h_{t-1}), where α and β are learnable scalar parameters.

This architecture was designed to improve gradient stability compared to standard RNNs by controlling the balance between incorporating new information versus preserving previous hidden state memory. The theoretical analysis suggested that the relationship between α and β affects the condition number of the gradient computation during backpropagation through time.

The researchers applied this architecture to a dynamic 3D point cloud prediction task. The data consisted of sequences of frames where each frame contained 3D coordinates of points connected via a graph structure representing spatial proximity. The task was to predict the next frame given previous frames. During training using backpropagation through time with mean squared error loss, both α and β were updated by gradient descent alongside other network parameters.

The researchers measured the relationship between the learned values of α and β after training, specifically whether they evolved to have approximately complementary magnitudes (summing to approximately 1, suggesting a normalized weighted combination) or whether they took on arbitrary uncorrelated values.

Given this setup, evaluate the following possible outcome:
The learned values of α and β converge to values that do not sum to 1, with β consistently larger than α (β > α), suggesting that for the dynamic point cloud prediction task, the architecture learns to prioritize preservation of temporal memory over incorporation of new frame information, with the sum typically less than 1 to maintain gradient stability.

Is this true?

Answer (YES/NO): NO